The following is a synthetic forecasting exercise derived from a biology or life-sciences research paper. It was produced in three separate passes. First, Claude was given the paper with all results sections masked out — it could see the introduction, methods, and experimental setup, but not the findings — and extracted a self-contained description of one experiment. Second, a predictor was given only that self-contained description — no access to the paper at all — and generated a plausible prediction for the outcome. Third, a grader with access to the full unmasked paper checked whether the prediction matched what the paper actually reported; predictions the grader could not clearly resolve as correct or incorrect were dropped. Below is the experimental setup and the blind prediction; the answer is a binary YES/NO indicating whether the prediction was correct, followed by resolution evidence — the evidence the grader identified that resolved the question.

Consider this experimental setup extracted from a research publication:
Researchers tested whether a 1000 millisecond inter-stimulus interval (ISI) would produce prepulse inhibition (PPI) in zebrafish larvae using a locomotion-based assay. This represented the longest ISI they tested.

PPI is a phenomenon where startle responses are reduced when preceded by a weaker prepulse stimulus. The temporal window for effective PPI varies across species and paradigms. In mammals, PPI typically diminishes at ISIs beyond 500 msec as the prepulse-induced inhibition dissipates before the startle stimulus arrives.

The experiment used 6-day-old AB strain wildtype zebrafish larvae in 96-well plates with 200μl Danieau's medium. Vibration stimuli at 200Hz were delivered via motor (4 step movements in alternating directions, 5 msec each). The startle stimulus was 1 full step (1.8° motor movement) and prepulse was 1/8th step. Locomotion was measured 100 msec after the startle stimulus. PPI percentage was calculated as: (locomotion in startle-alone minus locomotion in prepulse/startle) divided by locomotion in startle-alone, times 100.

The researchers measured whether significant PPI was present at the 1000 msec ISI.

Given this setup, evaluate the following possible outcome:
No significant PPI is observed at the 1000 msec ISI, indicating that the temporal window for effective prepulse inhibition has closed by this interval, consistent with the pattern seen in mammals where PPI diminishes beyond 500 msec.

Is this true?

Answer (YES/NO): NO